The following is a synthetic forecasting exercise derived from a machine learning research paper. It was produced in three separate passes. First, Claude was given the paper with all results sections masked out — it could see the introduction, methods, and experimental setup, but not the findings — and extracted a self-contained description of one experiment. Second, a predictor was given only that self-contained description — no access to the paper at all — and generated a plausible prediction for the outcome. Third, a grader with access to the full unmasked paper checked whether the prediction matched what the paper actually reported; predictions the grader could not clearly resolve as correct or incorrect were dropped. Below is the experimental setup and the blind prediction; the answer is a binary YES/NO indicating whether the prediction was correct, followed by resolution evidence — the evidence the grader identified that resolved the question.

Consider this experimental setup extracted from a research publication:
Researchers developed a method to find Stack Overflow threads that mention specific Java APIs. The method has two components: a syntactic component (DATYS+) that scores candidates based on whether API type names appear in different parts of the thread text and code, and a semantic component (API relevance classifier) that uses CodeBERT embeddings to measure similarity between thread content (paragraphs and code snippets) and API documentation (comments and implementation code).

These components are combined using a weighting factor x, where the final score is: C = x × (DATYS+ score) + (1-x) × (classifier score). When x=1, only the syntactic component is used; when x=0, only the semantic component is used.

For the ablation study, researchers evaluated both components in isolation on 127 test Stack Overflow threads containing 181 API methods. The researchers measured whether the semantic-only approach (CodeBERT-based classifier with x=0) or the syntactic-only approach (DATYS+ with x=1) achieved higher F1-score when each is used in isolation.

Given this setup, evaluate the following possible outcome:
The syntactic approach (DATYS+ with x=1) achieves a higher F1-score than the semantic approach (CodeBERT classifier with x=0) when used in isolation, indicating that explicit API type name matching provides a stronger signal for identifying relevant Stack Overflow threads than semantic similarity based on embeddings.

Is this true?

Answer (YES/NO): YES